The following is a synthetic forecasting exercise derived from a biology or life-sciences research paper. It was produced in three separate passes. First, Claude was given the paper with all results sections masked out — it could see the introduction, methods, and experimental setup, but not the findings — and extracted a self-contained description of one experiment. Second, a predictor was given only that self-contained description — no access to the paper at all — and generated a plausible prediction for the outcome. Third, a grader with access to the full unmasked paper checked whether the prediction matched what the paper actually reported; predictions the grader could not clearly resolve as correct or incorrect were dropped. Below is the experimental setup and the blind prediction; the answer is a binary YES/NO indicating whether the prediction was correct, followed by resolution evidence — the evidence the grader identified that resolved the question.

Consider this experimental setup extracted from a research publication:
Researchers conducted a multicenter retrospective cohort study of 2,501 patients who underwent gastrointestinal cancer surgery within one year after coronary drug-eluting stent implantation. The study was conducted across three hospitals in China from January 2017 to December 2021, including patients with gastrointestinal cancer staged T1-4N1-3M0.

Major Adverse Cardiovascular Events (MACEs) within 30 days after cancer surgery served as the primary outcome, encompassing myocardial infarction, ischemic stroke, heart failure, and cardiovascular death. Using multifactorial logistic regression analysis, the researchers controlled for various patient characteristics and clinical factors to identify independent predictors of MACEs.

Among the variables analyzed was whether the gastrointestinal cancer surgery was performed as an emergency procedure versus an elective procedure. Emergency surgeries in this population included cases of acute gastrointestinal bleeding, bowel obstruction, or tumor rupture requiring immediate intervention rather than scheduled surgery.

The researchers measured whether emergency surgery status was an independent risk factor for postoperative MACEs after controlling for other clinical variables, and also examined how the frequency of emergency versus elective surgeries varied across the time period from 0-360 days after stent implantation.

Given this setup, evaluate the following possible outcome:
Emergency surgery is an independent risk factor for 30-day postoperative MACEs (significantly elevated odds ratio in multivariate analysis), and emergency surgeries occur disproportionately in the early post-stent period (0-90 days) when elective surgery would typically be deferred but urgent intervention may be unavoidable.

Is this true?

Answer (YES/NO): YES